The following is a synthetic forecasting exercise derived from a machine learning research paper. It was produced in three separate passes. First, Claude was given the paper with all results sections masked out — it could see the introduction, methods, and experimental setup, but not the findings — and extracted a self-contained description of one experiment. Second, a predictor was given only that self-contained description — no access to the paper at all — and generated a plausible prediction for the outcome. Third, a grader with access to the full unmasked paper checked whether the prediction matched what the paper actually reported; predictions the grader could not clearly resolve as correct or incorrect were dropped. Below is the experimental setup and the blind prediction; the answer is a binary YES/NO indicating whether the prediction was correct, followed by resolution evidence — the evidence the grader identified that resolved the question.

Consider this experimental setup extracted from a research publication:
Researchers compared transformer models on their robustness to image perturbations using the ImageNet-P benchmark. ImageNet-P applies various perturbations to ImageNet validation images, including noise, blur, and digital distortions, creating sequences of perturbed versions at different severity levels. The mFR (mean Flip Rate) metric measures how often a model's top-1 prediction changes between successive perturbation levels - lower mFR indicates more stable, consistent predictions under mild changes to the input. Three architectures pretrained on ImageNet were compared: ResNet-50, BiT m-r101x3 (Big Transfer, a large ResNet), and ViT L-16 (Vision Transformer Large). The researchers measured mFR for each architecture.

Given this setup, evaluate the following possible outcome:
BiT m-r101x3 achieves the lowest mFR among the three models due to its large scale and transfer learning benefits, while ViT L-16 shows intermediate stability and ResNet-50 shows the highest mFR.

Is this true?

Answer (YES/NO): NO